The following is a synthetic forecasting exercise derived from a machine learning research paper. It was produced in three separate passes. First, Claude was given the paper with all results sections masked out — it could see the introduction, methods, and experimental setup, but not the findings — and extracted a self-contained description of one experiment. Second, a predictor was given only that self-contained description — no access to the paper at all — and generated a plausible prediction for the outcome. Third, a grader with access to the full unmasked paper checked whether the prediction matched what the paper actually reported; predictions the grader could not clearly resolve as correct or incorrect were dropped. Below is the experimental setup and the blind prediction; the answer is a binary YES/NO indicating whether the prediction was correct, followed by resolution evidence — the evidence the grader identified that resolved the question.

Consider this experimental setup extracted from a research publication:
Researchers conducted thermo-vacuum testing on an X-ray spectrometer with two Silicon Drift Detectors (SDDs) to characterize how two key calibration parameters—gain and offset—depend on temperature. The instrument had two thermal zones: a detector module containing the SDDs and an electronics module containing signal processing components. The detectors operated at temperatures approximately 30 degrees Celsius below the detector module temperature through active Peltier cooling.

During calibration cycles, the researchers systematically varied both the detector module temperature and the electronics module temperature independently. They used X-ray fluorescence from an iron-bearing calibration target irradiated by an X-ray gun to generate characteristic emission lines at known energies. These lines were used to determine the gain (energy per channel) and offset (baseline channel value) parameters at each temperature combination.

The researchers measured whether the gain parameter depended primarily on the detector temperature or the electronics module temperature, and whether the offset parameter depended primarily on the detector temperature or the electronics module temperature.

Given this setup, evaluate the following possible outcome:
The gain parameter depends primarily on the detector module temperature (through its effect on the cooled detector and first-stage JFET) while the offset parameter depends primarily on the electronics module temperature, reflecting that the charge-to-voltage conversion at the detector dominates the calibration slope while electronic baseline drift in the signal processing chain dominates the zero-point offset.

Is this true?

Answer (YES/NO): YES